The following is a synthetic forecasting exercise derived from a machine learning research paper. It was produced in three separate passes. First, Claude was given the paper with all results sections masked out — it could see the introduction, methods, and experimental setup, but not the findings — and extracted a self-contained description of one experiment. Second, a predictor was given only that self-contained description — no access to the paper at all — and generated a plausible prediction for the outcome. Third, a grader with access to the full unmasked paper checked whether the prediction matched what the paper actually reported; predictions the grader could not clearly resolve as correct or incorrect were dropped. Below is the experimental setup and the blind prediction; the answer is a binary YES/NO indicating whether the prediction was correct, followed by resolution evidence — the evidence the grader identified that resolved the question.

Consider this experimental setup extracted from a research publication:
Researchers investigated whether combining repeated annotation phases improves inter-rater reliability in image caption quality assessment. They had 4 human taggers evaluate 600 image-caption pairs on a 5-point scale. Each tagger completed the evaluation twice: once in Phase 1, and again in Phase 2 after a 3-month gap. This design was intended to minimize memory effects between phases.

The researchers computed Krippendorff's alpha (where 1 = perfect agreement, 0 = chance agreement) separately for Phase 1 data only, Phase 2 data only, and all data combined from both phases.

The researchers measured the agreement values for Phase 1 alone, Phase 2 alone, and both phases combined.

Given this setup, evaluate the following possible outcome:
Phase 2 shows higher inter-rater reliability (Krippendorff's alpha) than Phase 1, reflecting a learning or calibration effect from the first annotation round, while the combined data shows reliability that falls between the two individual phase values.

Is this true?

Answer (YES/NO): NO